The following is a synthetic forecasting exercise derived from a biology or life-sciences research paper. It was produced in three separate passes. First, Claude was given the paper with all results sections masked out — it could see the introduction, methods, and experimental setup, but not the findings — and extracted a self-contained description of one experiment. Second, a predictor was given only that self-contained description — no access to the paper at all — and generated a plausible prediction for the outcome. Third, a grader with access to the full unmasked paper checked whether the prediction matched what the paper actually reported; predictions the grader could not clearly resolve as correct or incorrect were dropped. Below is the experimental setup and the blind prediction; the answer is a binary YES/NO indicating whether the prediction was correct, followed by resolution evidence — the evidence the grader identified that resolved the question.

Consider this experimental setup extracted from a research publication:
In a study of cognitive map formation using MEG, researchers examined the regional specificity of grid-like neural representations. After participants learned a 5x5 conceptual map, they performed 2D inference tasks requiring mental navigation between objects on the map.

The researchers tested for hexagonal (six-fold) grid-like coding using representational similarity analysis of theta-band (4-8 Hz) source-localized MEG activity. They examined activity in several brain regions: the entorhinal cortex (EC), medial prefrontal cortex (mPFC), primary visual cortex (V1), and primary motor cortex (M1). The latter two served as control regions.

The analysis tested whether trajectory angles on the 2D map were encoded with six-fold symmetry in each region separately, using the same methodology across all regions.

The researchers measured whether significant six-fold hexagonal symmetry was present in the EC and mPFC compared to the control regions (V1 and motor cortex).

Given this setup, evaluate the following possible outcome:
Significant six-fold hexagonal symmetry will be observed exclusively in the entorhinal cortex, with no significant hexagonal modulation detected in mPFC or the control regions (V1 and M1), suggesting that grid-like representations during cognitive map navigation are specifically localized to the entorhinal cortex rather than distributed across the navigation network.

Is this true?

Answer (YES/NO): NO